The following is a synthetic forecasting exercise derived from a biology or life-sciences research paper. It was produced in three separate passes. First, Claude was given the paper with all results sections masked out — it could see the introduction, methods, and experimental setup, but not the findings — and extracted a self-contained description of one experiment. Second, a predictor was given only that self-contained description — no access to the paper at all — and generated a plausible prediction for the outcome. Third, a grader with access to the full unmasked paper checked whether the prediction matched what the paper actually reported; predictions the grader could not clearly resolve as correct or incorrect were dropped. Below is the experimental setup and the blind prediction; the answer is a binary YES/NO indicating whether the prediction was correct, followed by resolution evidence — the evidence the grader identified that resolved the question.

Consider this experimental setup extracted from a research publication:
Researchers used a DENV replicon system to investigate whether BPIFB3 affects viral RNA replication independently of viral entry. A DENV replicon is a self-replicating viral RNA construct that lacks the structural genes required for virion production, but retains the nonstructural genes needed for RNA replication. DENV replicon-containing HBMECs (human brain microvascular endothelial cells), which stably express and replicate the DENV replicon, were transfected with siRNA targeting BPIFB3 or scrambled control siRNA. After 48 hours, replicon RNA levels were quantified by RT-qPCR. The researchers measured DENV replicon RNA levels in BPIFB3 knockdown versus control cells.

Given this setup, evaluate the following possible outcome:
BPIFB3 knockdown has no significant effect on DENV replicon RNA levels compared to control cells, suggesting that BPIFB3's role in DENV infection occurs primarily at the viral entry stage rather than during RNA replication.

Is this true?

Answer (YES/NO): YES